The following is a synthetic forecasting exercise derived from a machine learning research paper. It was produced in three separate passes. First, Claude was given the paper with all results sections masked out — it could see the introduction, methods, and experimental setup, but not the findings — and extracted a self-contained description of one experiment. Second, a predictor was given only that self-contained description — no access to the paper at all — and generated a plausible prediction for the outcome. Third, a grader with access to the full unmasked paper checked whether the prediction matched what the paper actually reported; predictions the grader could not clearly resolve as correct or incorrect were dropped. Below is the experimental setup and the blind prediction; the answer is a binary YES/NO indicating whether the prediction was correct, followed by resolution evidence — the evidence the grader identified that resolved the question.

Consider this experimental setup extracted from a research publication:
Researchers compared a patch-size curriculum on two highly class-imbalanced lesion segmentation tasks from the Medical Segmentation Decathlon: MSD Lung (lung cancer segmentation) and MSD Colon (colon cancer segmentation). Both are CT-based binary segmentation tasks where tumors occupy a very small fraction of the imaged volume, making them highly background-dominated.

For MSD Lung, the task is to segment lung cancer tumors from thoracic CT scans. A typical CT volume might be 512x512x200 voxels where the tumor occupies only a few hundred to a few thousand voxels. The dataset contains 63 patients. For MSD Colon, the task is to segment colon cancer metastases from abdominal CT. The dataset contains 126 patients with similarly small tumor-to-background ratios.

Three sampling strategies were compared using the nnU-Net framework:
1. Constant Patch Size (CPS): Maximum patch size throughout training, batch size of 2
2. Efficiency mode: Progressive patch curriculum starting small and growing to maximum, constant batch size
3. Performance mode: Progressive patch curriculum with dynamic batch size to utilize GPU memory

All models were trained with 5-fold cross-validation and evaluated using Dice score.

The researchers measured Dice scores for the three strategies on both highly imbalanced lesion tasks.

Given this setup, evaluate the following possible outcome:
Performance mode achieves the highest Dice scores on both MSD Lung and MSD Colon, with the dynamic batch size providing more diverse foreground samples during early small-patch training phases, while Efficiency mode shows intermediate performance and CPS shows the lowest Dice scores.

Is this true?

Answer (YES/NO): YES